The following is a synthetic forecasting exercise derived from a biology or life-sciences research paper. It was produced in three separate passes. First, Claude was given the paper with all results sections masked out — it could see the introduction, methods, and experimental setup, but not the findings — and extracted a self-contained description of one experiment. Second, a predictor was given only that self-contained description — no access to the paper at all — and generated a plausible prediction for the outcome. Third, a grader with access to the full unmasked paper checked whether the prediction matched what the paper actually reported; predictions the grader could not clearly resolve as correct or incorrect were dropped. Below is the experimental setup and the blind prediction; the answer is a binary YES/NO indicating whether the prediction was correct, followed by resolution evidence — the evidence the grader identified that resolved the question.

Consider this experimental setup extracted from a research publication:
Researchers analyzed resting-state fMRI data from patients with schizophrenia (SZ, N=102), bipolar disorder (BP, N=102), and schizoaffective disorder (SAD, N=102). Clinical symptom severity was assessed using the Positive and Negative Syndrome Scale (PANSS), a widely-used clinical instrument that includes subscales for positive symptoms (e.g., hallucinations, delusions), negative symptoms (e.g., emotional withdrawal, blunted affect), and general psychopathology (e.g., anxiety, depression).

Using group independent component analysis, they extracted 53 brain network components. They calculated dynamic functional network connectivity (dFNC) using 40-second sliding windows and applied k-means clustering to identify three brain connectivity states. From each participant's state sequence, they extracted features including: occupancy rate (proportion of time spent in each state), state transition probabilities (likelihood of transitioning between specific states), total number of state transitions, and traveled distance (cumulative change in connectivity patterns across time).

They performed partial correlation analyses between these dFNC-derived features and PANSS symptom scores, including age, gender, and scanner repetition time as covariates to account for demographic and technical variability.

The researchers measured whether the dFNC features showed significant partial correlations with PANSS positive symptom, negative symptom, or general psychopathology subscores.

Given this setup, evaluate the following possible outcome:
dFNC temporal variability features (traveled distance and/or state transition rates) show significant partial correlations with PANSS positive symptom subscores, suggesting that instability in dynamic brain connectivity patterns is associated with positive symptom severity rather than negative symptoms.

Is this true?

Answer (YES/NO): NO